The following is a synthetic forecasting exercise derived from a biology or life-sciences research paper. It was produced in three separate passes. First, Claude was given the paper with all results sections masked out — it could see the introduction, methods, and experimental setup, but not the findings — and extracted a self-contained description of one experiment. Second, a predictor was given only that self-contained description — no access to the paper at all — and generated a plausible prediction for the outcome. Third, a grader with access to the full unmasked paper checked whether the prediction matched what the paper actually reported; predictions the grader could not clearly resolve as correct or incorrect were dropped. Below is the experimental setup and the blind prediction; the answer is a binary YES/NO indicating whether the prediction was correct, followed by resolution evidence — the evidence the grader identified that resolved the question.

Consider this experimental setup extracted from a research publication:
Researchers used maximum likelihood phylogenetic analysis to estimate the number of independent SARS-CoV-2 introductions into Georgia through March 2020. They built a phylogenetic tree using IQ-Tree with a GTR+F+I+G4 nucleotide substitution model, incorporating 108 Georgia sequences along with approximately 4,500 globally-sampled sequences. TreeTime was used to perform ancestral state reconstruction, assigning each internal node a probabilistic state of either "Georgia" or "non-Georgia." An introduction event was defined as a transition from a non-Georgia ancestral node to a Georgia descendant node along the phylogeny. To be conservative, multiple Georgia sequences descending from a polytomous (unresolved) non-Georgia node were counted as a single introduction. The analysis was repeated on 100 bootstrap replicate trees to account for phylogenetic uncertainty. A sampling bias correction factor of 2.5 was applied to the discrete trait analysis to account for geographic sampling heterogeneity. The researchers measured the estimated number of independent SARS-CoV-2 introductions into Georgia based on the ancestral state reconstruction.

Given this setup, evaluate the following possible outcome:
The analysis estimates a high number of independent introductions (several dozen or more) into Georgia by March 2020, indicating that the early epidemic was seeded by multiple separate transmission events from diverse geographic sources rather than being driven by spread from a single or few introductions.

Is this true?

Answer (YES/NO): NO